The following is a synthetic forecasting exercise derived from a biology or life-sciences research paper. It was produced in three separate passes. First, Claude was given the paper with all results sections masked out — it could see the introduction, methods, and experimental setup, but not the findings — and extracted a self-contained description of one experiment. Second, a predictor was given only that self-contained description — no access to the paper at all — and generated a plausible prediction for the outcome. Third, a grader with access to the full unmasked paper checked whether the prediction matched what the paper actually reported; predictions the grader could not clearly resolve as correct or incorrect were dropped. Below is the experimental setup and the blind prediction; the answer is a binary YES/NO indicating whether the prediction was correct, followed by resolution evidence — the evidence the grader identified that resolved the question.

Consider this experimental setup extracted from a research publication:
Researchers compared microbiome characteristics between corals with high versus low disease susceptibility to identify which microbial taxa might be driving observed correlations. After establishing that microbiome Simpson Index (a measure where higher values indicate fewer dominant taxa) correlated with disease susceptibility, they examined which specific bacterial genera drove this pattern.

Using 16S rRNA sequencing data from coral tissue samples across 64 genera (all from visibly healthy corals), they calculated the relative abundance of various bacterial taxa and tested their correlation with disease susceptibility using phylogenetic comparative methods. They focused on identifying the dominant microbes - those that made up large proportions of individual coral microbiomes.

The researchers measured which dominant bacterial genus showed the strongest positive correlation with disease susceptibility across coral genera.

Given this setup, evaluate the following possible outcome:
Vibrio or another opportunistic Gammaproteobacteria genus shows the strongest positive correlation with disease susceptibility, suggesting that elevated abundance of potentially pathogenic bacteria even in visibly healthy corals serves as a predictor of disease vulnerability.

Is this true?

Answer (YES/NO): NO